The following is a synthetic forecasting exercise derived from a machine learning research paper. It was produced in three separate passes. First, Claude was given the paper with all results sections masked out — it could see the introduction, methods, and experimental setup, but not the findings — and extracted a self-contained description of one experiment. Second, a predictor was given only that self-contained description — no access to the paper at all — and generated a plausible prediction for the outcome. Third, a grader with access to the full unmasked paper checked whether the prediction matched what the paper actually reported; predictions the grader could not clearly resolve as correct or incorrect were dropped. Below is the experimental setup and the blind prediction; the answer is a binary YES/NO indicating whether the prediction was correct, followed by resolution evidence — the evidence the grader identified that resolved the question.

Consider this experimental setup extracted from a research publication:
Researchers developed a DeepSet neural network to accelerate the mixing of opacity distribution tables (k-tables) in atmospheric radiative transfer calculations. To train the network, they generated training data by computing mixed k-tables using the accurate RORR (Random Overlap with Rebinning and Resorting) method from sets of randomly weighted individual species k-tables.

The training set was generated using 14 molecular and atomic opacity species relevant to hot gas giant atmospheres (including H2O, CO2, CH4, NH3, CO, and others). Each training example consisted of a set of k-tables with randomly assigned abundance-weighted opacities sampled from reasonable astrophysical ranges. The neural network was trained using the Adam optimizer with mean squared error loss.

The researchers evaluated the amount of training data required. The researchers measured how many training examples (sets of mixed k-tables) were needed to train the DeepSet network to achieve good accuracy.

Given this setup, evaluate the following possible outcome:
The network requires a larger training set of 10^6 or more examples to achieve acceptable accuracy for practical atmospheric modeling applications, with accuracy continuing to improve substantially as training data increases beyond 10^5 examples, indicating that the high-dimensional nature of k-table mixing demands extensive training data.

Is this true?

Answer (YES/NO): NO